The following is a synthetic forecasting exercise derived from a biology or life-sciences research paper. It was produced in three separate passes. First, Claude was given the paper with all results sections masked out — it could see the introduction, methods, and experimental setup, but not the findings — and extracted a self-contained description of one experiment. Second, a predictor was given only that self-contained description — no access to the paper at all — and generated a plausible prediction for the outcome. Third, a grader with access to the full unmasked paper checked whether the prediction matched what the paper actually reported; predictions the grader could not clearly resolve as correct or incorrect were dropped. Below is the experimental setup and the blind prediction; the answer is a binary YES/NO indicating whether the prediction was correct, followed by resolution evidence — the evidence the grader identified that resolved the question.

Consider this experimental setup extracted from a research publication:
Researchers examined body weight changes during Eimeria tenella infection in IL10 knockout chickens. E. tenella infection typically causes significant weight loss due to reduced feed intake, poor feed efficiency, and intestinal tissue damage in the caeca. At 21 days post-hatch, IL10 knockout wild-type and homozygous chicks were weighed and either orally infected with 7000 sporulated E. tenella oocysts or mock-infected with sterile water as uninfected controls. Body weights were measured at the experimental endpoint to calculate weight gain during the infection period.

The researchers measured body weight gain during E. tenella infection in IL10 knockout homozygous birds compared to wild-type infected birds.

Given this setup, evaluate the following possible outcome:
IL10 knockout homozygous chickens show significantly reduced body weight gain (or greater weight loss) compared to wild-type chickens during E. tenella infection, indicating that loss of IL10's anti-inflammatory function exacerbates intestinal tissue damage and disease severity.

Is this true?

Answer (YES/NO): YES